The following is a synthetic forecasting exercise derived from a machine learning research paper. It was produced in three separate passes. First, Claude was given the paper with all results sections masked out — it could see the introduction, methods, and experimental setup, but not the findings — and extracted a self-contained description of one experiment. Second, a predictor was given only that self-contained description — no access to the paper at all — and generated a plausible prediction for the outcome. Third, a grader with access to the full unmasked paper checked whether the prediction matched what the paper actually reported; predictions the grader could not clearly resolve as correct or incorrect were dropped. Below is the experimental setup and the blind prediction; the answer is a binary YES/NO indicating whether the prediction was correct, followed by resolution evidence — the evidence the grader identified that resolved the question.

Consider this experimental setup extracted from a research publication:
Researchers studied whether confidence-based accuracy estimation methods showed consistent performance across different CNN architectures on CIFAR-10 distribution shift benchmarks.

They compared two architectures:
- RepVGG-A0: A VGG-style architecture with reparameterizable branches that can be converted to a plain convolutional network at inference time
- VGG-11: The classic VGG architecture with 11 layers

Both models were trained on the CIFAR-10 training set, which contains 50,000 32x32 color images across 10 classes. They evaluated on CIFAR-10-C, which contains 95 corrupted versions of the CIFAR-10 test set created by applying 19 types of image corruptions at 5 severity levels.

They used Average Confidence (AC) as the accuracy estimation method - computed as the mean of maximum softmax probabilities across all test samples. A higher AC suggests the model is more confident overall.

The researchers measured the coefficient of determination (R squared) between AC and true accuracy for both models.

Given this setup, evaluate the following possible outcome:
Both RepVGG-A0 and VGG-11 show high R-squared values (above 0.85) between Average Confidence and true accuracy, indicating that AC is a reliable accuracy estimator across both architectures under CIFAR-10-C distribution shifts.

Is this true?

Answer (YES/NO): NO